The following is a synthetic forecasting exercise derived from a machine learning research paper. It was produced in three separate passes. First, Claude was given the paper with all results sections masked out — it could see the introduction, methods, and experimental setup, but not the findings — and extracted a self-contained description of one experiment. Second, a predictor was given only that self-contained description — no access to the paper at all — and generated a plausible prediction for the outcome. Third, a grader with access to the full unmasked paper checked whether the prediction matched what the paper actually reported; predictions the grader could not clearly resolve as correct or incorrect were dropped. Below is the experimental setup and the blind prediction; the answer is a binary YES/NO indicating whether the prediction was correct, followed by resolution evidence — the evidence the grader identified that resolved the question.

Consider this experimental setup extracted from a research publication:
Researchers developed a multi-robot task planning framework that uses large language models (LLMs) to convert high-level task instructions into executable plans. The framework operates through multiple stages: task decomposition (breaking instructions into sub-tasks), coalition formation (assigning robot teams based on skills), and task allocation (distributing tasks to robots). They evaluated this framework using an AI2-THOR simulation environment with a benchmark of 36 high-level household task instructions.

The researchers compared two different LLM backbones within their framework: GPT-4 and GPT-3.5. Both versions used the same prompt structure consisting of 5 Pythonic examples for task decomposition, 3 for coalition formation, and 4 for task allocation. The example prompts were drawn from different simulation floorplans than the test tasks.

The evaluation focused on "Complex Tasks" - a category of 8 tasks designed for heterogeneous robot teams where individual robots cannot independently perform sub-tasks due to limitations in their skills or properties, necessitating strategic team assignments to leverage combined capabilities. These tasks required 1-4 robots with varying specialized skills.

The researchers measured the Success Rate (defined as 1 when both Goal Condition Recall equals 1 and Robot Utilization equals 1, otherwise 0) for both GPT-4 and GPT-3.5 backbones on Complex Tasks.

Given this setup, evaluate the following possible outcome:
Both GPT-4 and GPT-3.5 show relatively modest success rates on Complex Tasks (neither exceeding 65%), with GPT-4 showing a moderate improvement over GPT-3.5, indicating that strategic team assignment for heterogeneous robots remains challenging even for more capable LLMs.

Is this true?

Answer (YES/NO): NO